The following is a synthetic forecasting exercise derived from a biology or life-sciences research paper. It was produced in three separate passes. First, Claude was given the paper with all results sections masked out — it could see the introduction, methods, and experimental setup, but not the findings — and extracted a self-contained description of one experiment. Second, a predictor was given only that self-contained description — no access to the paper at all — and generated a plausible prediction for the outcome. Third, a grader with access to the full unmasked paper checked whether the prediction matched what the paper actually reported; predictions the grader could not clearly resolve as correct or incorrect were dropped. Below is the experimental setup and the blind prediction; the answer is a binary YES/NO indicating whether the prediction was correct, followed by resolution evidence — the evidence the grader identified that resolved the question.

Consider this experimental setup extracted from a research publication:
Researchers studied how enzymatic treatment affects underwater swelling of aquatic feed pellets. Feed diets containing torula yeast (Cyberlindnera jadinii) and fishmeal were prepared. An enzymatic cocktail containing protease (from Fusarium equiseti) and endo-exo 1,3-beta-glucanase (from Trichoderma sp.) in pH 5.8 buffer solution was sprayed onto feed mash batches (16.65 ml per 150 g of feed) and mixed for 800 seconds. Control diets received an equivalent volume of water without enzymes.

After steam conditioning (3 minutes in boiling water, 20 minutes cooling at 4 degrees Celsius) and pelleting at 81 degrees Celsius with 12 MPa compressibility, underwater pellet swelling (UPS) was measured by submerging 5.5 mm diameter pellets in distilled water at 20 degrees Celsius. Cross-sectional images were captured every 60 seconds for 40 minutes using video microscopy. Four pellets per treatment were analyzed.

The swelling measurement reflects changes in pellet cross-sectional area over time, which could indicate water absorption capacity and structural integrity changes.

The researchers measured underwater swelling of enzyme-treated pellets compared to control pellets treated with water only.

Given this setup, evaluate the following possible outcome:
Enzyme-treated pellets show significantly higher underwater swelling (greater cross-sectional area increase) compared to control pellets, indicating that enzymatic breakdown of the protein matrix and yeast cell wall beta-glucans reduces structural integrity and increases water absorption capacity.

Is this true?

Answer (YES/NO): NO